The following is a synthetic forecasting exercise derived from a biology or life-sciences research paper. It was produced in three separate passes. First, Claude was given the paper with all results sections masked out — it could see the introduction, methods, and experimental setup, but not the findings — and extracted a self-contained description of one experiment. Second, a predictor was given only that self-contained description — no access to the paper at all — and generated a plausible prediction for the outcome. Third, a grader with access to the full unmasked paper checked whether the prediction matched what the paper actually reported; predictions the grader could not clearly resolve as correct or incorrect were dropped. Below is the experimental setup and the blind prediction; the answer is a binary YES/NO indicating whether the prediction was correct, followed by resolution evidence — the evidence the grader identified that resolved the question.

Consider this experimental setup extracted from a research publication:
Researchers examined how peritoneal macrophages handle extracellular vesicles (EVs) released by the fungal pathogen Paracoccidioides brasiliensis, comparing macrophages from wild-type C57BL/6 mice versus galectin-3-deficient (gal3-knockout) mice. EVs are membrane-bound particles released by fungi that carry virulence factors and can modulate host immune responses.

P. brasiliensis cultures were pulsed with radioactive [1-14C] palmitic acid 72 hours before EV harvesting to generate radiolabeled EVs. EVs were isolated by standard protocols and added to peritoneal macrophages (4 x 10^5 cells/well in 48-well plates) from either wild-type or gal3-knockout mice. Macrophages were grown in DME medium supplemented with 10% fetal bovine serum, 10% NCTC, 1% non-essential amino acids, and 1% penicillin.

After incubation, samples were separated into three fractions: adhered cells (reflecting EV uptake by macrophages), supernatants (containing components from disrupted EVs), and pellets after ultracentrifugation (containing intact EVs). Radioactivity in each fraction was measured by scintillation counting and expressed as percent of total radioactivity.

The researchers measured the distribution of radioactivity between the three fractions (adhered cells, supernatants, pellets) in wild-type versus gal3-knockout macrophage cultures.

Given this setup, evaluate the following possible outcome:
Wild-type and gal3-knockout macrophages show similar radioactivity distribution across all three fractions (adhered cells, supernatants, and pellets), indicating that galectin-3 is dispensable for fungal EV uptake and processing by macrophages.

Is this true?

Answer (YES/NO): NO